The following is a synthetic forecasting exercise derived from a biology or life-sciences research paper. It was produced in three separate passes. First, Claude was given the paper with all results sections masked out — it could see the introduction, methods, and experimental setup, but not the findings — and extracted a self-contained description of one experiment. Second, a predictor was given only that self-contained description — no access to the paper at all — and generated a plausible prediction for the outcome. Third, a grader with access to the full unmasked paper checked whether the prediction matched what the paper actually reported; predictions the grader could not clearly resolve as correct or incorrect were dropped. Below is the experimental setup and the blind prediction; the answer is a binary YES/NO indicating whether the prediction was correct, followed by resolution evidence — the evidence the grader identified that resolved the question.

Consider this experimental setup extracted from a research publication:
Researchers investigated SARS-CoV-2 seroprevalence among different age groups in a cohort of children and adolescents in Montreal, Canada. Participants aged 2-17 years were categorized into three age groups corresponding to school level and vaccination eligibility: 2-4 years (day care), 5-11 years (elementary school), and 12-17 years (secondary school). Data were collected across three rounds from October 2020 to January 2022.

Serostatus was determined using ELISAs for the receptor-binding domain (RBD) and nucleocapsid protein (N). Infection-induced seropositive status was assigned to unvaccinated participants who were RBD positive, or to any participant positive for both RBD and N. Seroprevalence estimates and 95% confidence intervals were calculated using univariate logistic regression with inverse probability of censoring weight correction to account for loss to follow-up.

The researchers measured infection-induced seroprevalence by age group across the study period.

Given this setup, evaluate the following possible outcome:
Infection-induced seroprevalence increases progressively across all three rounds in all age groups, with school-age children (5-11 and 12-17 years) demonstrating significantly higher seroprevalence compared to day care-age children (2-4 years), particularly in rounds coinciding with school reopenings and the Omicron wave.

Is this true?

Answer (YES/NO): NO